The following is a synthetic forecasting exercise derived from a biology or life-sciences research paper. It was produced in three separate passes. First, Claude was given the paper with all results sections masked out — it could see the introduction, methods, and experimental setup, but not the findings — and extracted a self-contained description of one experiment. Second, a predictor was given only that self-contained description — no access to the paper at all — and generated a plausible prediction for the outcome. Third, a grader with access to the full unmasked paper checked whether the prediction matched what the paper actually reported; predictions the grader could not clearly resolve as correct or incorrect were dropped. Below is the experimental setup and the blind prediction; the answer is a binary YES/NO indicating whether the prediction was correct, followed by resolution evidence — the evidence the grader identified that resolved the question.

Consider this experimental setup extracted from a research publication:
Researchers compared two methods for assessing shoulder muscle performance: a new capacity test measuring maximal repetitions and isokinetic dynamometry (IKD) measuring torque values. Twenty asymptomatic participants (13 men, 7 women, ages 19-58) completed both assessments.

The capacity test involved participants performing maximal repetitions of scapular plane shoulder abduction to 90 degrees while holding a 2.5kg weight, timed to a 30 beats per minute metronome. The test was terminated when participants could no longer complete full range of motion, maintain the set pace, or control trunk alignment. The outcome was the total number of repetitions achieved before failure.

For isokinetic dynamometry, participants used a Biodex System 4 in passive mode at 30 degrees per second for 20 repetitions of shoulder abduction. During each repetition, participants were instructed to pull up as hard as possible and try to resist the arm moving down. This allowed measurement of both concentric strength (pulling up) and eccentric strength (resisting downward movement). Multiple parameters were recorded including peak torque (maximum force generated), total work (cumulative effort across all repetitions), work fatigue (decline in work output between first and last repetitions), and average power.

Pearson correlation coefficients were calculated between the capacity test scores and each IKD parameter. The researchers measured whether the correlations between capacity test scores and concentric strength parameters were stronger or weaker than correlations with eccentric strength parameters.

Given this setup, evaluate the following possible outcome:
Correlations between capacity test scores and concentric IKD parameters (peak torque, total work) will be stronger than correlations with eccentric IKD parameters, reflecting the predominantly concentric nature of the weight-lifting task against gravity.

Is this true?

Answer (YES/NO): YES